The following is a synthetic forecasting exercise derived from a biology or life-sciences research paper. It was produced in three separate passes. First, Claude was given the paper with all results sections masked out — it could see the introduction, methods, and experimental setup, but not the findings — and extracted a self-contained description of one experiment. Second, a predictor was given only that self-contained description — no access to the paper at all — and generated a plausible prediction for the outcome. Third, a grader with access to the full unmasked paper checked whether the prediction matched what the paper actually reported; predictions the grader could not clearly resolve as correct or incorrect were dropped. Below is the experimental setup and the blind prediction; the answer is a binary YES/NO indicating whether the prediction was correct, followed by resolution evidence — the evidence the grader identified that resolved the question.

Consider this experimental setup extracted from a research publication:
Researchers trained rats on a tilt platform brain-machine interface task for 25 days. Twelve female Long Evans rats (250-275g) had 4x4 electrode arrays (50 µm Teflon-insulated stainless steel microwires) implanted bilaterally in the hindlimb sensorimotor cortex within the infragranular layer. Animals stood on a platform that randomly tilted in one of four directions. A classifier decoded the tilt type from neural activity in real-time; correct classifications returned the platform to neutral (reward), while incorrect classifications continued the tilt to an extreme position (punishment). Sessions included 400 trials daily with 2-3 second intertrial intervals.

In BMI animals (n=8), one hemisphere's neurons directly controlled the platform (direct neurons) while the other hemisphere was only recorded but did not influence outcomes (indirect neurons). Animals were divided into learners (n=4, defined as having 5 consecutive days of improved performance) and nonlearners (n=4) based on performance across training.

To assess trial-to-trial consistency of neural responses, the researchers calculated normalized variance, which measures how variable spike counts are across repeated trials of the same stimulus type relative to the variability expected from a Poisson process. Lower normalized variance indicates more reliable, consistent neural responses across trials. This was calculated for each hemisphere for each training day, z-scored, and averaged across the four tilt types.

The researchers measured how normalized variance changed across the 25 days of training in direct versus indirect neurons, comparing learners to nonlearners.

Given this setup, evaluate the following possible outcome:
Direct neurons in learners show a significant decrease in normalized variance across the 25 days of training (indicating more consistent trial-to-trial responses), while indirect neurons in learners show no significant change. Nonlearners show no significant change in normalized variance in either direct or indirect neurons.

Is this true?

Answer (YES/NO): NO